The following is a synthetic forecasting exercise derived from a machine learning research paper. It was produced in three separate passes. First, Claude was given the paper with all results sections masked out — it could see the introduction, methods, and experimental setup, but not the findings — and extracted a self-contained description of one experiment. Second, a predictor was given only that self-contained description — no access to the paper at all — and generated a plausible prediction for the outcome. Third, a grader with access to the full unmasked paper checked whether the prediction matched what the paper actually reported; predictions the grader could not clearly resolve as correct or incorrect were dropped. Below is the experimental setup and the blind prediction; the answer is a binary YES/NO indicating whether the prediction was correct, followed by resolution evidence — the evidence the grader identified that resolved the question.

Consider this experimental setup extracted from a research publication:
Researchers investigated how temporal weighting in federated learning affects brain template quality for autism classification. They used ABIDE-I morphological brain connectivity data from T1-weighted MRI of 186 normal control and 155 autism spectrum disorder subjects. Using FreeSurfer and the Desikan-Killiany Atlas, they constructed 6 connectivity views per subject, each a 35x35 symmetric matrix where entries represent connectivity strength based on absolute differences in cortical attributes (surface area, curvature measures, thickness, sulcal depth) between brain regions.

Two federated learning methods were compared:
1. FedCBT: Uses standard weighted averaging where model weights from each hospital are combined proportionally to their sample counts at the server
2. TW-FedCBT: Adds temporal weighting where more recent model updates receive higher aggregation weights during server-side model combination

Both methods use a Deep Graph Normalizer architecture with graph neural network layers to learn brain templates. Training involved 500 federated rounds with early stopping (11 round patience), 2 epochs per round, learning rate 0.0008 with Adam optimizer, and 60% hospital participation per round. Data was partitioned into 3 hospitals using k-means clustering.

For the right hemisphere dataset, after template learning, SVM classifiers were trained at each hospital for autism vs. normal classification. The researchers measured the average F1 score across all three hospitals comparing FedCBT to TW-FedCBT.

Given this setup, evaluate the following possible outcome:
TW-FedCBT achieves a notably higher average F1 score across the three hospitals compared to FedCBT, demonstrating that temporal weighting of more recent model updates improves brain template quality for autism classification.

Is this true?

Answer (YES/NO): NO